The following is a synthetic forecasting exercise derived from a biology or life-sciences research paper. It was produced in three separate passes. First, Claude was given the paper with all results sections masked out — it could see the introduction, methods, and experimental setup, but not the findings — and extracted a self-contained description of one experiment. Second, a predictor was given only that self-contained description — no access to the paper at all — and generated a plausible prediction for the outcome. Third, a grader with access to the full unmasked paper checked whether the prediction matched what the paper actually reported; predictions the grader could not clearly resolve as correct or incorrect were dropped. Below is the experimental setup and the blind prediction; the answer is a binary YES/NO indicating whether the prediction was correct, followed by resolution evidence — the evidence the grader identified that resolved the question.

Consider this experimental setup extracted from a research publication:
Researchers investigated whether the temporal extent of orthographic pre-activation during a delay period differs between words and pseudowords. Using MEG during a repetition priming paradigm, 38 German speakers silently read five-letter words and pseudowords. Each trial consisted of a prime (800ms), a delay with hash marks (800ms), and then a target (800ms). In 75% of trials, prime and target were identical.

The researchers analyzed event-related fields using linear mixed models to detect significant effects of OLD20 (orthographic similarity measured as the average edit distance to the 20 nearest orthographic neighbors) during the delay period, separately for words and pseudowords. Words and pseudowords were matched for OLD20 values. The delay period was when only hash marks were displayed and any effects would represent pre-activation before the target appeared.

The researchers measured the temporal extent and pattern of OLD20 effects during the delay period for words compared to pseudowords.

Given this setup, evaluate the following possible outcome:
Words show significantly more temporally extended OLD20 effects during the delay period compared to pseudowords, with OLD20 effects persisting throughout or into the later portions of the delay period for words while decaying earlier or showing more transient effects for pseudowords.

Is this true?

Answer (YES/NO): YES